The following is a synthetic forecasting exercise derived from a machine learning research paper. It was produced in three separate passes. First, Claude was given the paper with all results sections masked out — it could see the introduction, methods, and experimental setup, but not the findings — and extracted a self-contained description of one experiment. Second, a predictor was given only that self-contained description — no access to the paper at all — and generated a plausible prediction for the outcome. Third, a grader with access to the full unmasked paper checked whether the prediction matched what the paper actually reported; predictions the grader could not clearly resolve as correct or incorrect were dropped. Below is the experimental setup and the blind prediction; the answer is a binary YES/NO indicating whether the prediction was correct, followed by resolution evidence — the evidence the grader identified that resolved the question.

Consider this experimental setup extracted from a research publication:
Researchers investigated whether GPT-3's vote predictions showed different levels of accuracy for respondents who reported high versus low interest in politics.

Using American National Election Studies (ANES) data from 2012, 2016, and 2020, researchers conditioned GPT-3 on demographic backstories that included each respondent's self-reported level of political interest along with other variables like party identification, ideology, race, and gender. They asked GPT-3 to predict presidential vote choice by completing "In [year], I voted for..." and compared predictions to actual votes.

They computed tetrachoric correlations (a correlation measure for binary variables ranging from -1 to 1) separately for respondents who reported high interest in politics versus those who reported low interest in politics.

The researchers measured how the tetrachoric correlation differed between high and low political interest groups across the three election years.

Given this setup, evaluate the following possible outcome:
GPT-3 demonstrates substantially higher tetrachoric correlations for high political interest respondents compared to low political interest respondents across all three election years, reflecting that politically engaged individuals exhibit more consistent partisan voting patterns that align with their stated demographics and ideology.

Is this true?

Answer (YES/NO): YES